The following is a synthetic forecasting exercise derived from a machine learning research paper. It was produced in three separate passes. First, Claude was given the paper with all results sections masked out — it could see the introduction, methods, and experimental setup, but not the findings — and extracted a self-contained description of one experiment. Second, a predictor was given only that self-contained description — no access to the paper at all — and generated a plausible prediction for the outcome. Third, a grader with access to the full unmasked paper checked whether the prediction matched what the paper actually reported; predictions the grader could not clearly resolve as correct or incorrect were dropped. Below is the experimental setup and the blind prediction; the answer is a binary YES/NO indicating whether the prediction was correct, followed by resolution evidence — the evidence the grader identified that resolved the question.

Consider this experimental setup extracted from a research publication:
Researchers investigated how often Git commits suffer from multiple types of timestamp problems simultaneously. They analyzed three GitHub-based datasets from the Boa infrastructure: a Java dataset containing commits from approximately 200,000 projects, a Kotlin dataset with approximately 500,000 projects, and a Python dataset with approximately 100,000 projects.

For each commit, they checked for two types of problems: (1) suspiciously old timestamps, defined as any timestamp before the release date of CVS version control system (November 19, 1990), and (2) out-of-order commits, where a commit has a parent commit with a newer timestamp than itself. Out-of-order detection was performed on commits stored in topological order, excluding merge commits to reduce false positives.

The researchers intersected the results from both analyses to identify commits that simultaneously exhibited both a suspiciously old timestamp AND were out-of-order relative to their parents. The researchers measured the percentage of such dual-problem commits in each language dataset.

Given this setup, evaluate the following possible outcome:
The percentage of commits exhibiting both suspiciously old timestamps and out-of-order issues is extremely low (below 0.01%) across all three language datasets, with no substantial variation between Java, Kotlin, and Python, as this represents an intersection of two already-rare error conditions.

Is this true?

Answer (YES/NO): NO